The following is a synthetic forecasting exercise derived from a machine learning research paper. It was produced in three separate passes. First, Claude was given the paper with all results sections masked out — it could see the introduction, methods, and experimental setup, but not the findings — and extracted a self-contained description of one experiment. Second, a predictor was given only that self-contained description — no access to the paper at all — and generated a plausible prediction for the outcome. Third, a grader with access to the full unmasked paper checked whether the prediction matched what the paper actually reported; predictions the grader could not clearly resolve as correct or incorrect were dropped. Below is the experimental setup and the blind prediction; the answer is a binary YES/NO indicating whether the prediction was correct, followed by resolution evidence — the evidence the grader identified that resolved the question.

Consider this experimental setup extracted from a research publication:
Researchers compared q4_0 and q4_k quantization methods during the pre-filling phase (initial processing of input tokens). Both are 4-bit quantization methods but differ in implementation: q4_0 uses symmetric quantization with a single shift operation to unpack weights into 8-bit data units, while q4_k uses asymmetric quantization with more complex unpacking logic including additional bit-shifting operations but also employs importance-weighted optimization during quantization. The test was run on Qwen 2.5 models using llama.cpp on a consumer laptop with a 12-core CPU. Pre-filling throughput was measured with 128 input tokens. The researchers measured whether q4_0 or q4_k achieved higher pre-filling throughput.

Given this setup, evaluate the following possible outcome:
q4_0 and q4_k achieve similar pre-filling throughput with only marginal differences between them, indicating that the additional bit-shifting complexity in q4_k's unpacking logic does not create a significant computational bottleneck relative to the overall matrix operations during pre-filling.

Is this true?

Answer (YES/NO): NO